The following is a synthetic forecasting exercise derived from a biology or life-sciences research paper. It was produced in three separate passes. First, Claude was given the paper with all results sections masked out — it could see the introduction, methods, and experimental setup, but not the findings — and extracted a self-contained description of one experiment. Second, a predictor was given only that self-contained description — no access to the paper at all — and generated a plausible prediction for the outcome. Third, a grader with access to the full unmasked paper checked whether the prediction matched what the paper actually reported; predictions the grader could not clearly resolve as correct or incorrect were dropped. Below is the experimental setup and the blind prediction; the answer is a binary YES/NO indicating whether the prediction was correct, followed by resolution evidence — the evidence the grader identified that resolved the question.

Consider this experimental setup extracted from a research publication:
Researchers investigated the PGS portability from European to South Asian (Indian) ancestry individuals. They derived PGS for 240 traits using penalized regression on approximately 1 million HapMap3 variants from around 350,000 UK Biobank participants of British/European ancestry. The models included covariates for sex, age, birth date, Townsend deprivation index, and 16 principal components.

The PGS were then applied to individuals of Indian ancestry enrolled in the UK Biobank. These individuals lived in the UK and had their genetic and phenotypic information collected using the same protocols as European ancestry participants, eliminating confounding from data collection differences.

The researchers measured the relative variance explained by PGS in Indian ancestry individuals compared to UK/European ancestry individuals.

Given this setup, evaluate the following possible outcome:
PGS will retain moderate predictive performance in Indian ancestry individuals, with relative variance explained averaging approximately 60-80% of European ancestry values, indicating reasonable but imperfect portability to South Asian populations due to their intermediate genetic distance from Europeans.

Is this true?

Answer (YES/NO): YES